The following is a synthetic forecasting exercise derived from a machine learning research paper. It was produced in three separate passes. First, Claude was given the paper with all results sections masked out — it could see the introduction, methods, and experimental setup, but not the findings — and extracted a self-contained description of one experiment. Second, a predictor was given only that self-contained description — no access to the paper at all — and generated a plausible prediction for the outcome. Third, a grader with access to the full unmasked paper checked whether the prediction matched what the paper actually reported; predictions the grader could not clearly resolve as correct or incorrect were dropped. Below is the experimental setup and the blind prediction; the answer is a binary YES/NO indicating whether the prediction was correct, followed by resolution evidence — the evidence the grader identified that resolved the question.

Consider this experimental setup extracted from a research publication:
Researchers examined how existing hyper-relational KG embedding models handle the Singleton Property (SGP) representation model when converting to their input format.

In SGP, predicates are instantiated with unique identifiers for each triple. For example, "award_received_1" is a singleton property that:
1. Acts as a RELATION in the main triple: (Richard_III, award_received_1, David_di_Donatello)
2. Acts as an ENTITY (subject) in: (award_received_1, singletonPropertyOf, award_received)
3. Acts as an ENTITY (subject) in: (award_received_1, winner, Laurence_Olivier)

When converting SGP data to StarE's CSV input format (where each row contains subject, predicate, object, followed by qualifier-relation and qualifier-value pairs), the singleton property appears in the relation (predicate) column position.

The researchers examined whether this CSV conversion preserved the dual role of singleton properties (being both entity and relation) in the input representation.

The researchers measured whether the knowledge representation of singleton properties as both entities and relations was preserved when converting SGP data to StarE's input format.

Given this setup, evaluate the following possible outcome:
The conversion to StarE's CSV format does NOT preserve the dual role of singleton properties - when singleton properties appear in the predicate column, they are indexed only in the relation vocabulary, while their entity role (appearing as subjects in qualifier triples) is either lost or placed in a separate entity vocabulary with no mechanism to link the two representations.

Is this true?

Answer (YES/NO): YES